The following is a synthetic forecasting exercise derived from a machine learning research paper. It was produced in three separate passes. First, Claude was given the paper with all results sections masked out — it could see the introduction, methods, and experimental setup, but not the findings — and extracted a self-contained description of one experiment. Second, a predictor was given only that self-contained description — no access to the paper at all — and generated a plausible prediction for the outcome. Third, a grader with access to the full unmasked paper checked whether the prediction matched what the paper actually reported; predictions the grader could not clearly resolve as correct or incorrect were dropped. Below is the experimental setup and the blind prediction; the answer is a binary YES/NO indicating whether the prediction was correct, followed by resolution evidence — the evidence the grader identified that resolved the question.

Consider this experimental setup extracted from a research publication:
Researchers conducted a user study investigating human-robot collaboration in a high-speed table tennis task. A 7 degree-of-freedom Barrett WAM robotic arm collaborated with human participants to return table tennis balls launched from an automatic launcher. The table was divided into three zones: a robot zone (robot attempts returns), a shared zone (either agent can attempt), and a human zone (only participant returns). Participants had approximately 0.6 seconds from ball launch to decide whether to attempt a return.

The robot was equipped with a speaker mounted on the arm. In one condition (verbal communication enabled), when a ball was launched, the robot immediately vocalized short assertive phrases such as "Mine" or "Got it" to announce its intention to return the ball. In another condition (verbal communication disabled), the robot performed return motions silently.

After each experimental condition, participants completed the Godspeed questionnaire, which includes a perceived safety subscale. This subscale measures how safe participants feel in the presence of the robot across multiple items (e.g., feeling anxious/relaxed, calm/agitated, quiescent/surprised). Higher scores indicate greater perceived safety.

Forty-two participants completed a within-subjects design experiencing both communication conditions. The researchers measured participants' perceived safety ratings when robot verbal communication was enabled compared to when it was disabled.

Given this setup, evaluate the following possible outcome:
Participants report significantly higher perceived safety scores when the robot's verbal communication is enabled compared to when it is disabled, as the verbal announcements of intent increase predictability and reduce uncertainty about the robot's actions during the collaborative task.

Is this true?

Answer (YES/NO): NO